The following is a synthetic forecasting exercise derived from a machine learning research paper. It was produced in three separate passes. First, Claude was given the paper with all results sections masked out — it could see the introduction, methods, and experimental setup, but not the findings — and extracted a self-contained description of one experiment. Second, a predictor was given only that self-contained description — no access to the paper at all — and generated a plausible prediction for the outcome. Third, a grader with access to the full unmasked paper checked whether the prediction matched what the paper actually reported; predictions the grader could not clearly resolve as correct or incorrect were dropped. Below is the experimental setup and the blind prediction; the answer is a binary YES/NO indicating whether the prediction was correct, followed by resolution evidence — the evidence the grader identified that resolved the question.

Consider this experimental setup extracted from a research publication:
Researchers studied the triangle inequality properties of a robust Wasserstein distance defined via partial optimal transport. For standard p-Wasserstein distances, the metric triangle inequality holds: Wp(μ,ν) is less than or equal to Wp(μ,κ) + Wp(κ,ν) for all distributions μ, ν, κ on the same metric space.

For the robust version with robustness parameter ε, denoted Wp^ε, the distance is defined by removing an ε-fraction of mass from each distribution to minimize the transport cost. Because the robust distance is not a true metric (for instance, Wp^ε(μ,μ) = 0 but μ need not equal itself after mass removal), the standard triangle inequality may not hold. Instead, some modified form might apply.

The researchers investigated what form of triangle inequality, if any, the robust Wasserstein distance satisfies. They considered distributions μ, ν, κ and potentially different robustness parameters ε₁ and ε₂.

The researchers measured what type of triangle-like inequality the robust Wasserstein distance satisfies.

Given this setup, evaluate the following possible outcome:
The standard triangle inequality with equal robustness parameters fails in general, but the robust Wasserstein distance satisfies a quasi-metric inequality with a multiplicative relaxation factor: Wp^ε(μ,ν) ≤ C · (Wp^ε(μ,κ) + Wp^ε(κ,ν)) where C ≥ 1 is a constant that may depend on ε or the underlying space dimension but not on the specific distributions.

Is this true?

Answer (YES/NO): NO